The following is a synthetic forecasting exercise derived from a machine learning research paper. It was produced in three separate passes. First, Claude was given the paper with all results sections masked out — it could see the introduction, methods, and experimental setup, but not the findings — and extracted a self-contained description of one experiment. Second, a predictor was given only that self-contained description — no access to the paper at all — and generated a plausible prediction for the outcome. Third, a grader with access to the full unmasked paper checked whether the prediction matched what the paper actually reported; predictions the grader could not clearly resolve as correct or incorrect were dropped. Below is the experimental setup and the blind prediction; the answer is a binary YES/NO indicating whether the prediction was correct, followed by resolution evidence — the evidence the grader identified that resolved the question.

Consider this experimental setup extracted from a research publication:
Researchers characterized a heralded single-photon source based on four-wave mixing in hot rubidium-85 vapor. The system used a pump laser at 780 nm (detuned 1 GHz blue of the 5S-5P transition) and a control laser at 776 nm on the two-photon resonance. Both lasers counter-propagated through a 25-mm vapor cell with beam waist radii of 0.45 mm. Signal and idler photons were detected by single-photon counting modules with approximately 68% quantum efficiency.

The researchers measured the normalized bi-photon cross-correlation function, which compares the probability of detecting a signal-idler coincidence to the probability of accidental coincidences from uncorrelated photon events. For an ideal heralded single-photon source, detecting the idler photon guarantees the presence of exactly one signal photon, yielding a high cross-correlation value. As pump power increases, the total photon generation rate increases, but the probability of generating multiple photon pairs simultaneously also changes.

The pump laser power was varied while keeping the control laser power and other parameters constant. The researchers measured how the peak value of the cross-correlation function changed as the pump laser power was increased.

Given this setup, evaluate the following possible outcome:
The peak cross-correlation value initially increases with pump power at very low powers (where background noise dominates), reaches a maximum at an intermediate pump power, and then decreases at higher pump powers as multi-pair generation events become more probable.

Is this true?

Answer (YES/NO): NO